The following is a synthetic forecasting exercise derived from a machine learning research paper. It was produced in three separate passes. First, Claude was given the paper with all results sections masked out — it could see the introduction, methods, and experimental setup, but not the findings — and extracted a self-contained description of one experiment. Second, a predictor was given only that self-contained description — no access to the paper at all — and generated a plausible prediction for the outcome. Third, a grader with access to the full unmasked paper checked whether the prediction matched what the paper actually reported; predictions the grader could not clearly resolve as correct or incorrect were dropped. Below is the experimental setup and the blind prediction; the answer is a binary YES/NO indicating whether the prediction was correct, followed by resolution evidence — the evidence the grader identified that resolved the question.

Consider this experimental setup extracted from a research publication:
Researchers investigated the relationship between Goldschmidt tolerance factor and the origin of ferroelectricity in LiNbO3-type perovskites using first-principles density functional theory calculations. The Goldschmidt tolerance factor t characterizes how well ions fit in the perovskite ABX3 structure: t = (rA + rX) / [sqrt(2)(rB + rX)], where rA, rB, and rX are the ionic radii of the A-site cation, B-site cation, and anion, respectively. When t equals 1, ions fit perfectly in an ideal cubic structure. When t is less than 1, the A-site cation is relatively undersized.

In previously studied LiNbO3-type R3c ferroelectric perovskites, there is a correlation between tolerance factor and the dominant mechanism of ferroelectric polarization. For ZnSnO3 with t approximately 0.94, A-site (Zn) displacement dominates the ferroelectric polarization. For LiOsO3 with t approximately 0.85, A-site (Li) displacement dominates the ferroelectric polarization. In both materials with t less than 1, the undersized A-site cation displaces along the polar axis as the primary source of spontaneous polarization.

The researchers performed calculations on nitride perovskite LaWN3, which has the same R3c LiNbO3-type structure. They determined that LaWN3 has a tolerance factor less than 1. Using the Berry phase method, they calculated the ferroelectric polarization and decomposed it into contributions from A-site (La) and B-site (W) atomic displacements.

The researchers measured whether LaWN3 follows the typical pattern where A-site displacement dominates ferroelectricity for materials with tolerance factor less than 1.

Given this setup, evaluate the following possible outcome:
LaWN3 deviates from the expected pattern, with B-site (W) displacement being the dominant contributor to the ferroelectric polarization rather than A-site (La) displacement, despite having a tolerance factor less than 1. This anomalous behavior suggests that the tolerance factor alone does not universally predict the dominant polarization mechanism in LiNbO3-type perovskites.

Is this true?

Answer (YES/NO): YES